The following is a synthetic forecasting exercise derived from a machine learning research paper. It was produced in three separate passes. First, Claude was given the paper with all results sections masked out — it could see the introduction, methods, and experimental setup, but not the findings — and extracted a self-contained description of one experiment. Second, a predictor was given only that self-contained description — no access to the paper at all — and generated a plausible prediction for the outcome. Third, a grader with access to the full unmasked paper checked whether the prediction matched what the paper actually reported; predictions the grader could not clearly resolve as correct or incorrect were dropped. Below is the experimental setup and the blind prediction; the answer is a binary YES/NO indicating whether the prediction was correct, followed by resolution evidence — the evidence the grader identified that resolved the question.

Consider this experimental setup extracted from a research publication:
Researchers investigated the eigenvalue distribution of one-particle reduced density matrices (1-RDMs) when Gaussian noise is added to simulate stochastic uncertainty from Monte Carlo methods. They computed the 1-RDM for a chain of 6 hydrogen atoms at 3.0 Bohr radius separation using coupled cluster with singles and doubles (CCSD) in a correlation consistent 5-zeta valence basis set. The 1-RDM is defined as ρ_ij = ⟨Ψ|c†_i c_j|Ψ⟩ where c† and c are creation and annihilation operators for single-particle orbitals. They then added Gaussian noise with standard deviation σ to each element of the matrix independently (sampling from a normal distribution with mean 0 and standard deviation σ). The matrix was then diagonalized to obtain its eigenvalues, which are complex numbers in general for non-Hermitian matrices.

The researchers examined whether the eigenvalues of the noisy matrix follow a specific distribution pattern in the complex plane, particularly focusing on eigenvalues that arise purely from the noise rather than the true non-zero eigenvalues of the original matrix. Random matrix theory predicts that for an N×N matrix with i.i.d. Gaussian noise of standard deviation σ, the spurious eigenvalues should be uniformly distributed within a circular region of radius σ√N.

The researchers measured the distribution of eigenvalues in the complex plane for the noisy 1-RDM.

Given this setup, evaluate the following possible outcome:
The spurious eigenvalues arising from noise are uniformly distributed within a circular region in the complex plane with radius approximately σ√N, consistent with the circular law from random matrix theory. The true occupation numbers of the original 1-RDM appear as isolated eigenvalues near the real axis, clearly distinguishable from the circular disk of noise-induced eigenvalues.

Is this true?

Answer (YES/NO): YES